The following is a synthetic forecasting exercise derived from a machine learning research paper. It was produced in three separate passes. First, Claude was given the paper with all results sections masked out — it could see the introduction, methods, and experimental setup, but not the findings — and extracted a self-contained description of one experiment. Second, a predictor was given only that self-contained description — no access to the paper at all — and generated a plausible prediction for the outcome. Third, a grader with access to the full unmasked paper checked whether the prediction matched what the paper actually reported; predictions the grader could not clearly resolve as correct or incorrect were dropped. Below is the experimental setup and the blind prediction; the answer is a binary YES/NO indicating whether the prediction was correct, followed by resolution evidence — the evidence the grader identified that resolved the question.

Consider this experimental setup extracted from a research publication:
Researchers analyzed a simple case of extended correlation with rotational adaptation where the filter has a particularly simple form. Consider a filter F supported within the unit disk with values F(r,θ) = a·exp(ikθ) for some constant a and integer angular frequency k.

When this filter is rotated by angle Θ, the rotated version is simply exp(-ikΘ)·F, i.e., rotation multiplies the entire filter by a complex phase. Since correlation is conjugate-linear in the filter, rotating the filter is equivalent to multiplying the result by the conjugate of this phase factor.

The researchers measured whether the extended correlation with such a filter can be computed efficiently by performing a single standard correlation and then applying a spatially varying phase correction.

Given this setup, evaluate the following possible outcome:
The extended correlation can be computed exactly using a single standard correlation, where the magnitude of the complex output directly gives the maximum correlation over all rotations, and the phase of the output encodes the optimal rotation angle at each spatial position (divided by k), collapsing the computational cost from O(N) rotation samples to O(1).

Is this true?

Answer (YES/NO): NO